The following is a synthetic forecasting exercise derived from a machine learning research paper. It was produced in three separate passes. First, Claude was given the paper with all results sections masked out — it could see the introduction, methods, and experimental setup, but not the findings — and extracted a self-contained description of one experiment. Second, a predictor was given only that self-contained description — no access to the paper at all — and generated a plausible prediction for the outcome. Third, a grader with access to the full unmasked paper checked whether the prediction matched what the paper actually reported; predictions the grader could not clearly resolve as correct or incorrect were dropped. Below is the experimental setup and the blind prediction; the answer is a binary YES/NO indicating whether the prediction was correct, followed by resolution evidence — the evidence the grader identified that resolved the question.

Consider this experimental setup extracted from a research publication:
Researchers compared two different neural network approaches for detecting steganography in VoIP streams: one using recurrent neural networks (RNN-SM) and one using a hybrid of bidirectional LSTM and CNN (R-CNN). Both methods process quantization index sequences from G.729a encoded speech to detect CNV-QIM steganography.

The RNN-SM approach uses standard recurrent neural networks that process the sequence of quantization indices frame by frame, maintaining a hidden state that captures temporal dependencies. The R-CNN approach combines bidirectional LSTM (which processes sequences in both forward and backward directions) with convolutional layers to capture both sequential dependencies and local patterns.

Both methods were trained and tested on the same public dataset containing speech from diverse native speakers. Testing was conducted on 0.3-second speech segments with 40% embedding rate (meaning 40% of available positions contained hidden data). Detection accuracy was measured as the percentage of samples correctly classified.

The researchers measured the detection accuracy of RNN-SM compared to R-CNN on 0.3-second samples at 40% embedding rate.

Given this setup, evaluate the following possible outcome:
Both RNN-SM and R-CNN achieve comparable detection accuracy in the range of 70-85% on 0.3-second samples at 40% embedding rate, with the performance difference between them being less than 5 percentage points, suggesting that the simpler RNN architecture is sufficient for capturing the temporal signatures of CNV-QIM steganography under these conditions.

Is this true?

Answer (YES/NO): YES